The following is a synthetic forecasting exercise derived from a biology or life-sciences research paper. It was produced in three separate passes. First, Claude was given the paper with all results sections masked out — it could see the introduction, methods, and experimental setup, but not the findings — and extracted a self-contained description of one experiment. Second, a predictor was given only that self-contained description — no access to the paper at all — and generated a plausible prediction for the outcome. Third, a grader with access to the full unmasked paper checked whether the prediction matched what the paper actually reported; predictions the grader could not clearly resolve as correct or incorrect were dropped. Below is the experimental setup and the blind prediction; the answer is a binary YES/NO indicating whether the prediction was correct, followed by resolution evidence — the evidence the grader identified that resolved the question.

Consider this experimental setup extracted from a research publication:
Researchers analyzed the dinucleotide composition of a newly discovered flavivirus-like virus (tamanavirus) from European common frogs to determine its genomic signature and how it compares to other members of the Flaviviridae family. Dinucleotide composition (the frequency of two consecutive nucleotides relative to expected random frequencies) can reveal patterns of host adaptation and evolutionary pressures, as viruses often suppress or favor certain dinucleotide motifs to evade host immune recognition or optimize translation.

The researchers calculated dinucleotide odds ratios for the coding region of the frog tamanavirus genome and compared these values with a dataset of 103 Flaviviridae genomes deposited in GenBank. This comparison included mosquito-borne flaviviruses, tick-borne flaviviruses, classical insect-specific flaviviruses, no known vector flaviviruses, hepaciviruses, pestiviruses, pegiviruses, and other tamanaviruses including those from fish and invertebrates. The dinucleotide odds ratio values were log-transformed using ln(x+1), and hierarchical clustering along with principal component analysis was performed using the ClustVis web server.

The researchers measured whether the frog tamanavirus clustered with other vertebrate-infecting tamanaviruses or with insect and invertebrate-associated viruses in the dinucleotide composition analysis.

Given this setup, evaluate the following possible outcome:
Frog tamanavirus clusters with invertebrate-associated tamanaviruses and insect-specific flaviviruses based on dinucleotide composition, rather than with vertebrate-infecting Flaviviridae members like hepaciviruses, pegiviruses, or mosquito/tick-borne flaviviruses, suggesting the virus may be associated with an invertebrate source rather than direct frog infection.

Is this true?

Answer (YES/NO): NO